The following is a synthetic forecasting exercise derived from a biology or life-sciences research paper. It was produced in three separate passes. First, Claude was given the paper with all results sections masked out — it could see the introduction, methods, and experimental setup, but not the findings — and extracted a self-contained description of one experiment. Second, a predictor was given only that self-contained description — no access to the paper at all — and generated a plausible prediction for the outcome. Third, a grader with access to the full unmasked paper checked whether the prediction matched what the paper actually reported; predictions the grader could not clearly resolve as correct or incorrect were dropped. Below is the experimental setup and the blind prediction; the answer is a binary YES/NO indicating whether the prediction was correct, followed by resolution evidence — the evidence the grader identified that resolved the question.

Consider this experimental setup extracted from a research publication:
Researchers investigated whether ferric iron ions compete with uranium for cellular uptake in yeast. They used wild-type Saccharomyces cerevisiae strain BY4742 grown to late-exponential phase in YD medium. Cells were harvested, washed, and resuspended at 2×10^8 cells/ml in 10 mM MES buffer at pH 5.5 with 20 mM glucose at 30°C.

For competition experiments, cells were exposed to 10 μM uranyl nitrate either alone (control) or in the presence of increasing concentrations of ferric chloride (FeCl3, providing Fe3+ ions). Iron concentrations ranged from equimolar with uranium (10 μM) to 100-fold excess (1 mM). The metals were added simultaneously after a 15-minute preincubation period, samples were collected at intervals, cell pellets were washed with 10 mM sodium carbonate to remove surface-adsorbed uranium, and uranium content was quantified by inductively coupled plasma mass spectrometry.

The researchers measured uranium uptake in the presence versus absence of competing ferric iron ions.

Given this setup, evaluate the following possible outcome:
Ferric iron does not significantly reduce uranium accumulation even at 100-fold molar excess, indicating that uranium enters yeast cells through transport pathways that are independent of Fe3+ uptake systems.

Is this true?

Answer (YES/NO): NO